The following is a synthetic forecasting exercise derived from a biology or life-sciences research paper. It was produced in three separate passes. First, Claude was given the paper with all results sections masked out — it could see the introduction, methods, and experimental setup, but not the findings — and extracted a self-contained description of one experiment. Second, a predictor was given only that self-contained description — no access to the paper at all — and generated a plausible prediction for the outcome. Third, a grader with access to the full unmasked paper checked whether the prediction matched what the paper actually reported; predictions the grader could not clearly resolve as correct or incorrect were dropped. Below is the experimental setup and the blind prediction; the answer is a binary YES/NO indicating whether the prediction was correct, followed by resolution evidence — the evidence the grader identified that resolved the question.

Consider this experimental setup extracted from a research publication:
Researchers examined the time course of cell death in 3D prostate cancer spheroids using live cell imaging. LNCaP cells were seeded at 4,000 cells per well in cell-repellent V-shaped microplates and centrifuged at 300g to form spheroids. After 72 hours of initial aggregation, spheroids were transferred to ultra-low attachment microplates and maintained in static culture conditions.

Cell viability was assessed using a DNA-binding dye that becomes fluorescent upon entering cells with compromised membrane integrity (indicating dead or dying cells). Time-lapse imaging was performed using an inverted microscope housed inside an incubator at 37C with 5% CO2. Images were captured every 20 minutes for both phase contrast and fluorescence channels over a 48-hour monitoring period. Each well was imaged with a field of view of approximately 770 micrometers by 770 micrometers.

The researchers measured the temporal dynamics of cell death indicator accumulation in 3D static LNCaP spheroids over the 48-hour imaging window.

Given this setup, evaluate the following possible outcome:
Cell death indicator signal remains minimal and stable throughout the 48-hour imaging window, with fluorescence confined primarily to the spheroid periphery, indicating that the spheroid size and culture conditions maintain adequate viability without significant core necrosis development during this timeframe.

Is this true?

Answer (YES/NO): NO